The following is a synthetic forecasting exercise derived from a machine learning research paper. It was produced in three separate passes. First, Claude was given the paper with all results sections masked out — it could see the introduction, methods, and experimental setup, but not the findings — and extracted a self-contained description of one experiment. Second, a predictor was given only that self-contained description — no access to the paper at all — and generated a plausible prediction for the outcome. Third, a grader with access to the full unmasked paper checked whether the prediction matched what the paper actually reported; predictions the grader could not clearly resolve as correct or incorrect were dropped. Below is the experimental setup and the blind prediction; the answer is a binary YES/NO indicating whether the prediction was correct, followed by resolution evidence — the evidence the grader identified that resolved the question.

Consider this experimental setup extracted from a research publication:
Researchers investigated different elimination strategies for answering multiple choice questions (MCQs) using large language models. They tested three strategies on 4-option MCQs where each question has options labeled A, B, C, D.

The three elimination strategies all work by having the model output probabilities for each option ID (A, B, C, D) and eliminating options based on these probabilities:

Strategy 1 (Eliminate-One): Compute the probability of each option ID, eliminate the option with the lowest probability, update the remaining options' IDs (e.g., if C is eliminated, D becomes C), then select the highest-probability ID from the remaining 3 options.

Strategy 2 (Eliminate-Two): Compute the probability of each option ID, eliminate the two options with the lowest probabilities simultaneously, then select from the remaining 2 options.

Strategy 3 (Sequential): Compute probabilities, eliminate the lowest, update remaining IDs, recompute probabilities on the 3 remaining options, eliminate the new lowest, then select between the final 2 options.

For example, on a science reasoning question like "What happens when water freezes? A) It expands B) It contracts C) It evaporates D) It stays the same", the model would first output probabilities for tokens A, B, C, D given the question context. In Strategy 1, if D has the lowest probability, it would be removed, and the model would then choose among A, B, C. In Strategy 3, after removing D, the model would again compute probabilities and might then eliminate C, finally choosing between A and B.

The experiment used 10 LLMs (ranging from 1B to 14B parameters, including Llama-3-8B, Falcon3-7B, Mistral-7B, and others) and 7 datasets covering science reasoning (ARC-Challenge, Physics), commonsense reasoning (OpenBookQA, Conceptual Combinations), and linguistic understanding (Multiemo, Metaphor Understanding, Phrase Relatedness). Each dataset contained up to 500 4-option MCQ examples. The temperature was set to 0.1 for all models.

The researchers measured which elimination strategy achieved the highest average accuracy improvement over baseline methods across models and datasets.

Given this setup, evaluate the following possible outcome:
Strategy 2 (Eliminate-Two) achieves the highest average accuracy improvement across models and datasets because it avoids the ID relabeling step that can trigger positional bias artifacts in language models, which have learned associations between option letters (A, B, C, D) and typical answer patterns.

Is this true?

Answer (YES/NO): NO